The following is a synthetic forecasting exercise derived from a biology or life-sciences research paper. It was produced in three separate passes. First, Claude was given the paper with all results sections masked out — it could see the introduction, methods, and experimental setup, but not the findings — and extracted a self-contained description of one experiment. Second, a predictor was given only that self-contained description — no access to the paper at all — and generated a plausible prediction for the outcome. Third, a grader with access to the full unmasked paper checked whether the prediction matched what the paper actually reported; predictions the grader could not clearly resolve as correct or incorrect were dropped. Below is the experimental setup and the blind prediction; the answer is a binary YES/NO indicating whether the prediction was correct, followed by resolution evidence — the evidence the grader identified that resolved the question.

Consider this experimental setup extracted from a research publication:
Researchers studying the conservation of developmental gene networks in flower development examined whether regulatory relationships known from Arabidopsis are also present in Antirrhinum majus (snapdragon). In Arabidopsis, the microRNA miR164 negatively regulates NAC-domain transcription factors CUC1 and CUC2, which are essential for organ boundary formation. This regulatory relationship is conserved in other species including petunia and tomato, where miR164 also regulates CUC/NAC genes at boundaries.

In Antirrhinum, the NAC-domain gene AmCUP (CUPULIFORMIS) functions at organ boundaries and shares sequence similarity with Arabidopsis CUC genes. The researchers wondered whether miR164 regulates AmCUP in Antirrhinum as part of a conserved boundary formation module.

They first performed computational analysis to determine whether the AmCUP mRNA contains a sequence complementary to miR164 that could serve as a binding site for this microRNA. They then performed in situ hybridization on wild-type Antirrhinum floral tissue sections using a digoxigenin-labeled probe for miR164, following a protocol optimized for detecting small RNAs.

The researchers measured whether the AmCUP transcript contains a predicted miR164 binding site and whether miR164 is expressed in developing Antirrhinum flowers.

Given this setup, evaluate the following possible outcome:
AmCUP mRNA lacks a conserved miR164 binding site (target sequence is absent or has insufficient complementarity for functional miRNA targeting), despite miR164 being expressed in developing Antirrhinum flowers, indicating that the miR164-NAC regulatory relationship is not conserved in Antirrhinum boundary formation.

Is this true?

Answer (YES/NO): NO